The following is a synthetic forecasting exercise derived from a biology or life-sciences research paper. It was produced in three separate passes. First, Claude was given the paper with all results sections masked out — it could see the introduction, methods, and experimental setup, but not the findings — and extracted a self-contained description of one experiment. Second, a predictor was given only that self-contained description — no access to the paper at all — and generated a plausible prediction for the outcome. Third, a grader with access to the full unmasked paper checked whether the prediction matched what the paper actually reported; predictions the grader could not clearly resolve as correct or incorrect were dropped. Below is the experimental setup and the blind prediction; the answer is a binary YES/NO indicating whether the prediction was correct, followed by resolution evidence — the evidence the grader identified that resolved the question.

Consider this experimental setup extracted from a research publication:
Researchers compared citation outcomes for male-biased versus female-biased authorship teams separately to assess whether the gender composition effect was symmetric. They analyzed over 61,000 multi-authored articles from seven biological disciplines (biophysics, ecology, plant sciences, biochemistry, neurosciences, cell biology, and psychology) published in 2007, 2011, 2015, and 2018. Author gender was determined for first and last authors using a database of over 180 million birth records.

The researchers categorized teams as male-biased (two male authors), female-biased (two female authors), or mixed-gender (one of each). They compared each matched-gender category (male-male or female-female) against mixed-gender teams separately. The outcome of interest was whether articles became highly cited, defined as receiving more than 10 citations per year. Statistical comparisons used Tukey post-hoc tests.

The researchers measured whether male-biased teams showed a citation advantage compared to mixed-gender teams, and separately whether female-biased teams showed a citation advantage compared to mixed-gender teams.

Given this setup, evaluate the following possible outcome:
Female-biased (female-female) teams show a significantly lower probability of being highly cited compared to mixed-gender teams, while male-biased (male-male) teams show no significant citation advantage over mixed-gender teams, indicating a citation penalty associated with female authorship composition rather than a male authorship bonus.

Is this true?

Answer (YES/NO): NO